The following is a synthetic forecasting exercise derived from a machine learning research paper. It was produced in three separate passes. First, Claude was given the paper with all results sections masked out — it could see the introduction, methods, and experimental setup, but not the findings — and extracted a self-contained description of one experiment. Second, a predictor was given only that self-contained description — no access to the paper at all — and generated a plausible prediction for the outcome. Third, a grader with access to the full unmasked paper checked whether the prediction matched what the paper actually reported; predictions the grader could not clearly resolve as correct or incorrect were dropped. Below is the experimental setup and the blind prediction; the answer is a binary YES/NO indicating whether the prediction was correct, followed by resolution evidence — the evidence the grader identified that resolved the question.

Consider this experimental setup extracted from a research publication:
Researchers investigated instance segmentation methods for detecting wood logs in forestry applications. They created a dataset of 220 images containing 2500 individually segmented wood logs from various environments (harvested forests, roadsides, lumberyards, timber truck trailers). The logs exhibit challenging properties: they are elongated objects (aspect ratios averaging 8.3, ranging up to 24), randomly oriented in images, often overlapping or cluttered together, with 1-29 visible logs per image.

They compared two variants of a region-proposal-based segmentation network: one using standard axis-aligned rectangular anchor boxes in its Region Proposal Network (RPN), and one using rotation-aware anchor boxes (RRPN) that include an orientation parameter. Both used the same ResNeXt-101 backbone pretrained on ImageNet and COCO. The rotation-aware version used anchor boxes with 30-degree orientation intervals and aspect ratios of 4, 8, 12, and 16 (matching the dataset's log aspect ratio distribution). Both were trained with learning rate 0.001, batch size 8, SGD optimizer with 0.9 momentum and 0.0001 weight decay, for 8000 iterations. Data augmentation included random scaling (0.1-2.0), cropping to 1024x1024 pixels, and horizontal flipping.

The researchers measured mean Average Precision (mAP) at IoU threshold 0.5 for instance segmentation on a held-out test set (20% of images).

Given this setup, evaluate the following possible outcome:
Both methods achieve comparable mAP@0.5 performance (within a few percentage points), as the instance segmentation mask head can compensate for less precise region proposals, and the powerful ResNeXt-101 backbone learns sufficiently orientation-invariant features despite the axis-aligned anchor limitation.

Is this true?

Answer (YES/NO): NO